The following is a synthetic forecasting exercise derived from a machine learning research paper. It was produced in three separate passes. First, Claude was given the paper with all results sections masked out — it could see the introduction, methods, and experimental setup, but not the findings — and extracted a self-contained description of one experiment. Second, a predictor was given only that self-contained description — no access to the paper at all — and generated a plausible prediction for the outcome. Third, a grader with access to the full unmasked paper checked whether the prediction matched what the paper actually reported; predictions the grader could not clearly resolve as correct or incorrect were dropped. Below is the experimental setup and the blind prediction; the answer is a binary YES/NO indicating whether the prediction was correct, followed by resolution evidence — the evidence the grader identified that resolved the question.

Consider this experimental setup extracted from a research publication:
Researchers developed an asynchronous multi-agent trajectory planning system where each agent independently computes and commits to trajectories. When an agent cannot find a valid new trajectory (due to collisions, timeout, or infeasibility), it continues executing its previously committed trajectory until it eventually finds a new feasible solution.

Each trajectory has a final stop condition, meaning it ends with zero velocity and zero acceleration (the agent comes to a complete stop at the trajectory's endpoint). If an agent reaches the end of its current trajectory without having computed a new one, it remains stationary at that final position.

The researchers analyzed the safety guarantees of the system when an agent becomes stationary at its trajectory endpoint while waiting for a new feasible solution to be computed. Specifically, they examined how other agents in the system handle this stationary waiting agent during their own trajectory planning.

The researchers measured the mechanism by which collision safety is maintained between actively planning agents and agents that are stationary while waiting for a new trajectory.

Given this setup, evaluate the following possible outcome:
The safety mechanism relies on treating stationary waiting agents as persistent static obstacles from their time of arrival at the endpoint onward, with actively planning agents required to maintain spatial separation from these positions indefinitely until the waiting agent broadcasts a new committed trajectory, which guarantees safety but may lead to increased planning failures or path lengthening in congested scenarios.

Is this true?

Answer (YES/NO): NO